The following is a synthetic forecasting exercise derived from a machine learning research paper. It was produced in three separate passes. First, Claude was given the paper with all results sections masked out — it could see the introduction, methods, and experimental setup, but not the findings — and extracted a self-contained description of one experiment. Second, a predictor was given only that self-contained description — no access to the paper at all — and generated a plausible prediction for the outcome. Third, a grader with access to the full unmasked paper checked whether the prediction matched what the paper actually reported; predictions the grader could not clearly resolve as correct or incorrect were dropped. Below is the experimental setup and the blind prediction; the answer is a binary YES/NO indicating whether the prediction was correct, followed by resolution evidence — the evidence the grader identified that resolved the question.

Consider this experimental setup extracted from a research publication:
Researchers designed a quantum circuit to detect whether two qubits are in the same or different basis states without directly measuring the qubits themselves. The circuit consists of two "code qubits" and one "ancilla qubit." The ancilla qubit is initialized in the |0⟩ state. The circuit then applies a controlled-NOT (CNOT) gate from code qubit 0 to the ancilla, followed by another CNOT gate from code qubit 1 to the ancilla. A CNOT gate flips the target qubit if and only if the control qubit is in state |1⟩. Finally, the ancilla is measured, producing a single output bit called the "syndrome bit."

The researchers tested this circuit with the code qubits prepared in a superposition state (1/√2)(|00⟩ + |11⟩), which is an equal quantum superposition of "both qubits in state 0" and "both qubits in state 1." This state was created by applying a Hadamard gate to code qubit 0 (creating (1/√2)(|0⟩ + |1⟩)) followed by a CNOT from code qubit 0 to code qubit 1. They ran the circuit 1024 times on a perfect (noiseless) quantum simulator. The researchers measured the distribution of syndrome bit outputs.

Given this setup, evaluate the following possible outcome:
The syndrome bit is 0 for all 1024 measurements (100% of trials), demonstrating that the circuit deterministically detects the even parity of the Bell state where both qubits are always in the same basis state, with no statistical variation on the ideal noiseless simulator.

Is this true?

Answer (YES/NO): YES